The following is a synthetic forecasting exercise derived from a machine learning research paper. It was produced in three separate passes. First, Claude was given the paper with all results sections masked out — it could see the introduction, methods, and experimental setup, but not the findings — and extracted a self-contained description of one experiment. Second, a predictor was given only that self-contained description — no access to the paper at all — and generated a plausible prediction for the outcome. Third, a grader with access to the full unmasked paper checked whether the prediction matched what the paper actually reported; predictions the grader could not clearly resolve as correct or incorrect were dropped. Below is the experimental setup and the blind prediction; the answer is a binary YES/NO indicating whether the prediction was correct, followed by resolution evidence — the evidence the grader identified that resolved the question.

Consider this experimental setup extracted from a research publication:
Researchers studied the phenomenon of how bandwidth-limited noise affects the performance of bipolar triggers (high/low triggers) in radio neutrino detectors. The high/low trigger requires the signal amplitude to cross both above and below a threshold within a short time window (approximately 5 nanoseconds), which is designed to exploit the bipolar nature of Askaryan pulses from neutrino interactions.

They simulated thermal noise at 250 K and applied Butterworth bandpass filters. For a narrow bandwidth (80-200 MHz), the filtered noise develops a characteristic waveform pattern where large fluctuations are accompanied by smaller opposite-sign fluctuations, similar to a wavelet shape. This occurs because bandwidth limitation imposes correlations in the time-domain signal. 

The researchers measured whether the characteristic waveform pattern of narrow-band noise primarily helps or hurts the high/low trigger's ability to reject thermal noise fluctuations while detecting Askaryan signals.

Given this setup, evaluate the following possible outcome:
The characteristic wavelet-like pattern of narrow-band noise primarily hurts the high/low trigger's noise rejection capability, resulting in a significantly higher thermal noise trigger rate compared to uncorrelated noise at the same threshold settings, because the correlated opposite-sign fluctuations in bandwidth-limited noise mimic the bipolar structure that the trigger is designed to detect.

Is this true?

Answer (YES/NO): YES